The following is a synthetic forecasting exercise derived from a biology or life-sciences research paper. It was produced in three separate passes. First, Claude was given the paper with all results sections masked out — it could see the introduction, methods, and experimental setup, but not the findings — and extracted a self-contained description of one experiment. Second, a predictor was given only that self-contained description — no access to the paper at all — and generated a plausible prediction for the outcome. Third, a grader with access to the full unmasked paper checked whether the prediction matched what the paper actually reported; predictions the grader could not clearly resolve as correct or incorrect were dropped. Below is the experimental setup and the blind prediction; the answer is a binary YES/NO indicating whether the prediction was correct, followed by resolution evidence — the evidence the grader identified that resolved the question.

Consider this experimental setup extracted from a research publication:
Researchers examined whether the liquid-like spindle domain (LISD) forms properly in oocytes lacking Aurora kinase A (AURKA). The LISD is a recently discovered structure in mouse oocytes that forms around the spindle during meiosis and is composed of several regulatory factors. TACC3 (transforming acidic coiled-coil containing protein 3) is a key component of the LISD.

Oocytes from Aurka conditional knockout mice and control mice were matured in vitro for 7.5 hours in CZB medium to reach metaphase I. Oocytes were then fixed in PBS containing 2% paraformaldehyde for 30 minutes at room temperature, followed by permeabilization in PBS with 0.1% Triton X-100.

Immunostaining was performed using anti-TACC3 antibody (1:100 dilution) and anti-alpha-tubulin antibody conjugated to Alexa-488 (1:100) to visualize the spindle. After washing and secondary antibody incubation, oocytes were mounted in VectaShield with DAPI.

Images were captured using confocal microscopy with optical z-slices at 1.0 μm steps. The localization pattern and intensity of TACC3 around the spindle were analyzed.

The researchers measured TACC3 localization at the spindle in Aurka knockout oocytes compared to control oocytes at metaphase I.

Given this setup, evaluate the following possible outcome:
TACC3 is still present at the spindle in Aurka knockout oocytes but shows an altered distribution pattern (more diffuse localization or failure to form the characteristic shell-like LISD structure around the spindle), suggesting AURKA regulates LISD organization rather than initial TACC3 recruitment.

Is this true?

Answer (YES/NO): NO